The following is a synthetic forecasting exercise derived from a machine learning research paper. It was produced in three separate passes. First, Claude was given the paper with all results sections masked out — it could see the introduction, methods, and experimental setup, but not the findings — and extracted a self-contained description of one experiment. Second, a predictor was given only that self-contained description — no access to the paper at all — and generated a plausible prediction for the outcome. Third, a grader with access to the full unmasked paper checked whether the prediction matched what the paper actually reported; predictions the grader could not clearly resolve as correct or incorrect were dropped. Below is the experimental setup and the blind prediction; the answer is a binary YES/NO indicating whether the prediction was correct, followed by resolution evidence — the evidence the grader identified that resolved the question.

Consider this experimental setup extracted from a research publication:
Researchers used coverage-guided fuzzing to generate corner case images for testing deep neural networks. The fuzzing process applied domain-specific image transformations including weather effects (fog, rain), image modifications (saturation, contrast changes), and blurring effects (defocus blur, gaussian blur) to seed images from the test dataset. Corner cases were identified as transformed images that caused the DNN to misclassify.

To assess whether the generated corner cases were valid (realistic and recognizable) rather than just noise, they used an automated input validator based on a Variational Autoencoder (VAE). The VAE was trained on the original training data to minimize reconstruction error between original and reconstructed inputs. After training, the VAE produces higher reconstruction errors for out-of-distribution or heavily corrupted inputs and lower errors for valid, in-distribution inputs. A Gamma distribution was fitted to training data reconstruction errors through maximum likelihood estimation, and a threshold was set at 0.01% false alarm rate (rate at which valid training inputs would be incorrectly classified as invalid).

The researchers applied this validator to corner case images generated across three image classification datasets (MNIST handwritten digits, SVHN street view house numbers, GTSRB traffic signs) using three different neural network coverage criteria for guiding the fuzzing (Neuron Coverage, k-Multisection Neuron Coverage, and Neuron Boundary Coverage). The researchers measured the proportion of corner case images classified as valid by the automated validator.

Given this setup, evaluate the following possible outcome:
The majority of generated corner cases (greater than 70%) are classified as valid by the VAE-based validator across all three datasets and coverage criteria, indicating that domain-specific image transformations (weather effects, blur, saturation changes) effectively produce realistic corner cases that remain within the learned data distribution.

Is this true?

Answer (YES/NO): YES